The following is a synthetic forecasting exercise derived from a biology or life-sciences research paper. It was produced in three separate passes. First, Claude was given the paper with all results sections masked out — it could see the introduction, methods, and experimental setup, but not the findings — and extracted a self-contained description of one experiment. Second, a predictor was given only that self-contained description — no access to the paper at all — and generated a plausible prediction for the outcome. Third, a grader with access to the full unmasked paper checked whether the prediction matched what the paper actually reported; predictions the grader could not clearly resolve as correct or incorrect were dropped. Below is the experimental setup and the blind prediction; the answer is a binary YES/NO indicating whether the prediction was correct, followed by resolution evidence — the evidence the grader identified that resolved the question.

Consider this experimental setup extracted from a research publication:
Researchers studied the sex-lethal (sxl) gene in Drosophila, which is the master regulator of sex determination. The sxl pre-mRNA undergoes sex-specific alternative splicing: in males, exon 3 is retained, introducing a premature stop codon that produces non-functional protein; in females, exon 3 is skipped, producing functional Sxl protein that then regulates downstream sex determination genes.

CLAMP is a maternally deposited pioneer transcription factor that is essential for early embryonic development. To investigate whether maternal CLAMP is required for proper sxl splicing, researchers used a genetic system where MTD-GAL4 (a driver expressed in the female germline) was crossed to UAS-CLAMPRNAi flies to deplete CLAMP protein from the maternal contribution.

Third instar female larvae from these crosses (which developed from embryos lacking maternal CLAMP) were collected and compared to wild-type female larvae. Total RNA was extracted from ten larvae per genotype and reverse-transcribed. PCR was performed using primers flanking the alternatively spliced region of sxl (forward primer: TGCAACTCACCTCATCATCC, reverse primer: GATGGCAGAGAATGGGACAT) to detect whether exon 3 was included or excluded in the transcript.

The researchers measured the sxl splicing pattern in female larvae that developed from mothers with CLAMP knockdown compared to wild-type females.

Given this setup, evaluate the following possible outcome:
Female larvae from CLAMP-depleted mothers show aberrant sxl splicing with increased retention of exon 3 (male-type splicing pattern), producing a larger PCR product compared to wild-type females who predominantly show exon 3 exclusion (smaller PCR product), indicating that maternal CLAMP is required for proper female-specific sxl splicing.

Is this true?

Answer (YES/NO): YES